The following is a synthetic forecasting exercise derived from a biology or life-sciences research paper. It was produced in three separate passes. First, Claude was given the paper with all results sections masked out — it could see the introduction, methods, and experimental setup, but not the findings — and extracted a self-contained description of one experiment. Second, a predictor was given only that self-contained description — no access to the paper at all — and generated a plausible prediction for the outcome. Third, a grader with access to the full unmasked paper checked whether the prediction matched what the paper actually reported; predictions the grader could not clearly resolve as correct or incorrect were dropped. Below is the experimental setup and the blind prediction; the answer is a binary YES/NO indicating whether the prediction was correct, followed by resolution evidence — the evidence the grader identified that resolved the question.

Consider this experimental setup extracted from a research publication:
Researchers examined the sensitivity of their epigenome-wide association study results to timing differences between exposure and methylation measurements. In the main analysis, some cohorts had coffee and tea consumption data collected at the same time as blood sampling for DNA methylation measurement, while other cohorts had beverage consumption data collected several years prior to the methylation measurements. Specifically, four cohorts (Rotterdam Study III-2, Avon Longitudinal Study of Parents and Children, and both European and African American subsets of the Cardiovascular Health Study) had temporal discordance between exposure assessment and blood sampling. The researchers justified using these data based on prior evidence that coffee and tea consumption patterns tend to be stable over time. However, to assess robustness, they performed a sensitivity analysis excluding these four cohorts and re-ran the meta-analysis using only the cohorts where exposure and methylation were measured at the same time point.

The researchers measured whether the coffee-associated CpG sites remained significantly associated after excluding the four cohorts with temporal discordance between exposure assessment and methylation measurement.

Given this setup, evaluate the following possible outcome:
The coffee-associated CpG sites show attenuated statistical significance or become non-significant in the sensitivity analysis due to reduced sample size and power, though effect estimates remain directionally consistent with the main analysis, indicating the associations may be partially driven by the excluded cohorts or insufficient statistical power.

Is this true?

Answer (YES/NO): NO